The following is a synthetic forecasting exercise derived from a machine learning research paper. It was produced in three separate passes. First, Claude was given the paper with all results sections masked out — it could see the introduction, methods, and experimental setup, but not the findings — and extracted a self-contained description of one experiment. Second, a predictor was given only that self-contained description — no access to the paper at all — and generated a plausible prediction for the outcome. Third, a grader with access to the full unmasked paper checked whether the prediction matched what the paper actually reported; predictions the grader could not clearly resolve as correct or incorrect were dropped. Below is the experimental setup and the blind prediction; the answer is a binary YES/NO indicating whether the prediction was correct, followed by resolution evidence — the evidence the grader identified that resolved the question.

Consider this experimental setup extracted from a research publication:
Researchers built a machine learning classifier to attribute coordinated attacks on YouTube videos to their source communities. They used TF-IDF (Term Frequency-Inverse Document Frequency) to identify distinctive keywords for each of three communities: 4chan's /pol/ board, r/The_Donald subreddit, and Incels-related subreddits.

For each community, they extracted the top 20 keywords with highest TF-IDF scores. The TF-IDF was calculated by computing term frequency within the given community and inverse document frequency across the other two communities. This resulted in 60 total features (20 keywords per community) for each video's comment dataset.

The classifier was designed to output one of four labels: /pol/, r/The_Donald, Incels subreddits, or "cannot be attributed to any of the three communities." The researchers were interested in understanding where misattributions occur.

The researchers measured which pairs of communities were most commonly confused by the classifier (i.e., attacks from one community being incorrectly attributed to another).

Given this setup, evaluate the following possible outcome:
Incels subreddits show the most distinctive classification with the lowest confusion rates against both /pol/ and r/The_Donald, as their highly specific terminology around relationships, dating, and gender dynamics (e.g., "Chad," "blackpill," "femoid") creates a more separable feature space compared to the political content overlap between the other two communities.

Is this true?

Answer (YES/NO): YES